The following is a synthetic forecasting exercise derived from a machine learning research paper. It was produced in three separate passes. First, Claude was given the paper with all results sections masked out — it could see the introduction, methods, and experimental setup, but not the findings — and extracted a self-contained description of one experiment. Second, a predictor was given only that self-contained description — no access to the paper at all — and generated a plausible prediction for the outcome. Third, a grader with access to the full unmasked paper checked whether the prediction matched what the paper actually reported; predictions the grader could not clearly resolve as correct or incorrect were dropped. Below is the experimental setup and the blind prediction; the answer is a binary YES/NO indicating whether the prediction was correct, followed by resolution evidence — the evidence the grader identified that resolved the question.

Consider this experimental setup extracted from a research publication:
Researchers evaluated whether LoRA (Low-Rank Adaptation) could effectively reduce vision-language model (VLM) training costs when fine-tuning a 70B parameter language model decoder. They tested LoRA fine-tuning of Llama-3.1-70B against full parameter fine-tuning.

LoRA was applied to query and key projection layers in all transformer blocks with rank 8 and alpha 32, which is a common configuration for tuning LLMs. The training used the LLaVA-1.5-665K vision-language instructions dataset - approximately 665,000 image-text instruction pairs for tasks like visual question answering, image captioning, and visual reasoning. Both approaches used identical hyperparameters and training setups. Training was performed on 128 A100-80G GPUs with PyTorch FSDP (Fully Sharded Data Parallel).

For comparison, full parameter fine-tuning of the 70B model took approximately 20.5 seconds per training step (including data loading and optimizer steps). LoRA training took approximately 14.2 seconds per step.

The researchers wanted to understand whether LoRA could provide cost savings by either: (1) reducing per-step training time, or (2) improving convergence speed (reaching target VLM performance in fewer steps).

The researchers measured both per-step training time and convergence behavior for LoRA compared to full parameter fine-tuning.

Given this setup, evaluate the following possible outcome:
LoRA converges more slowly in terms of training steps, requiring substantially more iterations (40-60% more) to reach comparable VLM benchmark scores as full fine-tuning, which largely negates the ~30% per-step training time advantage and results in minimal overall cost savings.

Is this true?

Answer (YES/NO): NO